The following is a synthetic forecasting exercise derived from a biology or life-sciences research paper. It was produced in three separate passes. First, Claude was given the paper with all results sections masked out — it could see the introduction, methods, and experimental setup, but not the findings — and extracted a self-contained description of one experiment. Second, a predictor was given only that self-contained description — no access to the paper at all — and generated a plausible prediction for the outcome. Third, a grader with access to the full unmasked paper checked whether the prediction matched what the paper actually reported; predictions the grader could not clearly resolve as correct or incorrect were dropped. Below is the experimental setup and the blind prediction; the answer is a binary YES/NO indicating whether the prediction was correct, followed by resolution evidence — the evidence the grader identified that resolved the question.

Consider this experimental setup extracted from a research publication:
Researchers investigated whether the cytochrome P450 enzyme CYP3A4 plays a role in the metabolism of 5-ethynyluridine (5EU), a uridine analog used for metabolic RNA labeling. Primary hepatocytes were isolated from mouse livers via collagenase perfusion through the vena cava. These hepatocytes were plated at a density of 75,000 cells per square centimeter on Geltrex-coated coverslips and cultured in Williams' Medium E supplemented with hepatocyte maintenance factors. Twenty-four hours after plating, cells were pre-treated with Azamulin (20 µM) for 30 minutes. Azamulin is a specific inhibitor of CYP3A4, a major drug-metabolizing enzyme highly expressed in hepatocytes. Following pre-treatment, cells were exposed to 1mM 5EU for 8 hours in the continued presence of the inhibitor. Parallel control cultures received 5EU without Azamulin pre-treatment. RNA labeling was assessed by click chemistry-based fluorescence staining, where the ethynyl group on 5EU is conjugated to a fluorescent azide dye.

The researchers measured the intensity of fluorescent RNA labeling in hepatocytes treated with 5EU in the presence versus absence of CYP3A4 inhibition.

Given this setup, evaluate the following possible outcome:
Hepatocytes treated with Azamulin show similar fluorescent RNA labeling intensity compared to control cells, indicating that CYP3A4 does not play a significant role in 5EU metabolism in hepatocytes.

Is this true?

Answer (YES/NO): YES